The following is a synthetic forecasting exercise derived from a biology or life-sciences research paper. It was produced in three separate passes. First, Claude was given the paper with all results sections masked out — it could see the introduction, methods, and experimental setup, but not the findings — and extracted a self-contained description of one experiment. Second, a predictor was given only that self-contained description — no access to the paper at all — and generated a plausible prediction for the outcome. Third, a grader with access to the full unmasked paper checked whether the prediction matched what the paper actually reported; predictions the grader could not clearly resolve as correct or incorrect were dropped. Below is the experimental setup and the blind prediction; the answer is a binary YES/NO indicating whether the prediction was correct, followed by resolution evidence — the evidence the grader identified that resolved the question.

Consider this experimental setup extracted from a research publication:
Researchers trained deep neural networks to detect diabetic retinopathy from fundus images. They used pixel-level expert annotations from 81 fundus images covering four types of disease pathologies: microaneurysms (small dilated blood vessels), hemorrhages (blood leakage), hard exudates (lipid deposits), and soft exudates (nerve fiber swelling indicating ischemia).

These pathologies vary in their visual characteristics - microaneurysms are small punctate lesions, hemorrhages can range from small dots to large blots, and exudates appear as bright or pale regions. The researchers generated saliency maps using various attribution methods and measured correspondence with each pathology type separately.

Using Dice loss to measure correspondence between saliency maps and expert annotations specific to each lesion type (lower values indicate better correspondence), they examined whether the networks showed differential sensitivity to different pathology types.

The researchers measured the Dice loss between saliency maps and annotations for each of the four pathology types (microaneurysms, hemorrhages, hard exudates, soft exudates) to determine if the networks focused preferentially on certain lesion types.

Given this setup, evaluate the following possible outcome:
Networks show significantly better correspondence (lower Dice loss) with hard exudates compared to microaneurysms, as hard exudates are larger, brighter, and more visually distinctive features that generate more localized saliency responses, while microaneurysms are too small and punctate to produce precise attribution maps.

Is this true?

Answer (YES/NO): NO